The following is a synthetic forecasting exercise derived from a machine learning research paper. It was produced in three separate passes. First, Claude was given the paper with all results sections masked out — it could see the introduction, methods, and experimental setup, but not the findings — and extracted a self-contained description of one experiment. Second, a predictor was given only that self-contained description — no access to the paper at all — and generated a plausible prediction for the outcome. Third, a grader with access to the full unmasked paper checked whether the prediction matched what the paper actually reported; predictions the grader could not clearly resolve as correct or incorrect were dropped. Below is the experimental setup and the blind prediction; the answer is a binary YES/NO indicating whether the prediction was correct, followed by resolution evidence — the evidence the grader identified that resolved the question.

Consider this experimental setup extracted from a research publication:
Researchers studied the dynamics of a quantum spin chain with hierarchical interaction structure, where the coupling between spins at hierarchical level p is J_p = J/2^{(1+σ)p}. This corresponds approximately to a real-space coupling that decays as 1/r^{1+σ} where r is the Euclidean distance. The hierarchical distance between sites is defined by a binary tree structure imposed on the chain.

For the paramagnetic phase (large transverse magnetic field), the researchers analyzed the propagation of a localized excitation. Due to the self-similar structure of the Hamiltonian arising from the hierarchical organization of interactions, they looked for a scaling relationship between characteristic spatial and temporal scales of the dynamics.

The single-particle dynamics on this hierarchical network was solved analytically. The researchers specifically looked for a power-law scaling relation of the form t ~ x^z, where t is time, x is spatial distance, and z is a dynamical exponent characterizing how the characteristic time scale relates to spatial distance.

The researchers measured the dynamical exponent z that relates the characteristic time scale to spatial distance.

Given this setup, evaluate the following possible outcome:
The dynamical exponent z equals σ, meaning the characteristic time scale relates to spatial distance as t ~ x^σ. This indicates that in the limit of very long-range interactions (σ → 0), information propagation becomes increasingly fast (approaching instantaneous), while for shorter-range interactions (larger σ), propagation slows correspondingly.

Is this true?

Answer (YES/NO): YES